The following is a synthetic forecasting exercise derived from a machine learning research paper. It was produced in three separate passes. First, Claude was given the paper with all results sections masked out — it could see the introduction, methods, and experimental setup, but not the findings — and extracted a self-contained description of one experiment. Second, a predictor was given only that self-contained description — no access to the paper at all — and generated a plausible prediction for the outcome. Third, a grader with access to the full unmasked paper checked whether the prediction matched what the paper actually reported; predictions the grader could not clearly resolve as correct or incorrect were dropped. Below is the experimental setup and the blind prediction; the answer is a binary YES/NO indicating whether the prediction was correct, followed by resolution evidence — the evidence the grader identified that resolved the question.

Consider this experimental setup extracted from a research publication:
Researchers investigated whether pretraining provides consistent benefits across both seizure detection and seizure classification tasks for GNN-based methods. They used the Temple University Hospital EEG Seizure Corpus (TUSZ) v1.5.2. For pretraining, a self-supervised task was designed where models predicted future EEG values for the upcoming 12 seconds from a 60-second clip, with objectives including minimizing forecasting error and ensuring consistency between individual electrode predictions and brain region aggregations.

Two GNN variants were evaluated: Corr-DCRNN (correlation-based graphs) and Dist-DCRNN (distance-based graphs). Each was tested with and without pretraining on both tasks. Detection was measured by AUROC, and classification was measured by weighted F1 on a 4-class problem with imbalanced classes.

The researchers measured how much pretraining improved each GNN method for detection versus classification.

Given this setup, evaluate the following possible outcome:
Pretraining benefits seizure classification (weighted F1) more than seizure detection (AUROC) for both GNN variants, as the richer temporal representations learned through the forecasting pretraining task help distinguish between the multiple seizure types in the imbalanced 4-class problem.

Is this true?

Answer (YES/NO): NO